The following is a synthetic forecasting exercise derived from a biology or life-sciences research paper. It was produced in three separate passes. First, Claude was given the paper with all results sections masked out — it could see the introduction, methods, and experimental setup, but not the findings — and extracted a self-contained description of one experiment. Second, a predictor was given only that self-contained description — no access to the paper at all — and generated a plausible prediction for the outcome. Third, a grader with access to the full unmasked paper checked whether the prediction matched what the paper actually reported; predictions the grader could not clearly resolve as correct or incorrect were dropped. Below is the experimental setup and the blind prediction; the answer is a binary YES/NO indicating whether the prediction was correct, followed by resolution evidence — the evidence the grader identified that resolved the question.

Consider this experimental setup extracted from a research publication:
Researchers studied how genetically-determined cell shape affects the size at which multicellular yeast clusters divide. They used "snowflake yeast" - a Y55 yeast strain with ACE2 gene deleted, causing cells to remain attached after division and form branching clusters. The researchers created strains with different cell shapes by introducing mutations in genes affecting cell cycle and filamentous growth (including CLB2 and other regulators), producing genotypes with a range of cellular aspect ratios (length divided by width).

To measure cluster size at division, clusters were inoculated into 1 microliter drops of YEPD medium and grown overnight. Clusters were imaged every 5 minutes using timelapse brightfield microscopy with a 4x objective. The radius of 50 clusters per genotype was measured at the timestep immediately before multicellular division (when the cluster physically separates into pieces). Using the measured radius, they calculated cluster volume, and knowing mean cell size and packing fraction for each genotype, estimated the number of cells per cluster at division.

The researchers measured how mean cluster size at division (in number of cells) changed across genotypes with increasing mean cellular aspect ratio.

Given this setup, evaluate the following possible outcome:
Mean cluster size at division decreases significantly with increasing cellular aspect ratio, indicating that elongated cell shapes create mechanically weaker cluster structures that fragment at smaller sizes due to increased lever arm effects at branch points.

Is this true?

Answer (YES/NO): NO